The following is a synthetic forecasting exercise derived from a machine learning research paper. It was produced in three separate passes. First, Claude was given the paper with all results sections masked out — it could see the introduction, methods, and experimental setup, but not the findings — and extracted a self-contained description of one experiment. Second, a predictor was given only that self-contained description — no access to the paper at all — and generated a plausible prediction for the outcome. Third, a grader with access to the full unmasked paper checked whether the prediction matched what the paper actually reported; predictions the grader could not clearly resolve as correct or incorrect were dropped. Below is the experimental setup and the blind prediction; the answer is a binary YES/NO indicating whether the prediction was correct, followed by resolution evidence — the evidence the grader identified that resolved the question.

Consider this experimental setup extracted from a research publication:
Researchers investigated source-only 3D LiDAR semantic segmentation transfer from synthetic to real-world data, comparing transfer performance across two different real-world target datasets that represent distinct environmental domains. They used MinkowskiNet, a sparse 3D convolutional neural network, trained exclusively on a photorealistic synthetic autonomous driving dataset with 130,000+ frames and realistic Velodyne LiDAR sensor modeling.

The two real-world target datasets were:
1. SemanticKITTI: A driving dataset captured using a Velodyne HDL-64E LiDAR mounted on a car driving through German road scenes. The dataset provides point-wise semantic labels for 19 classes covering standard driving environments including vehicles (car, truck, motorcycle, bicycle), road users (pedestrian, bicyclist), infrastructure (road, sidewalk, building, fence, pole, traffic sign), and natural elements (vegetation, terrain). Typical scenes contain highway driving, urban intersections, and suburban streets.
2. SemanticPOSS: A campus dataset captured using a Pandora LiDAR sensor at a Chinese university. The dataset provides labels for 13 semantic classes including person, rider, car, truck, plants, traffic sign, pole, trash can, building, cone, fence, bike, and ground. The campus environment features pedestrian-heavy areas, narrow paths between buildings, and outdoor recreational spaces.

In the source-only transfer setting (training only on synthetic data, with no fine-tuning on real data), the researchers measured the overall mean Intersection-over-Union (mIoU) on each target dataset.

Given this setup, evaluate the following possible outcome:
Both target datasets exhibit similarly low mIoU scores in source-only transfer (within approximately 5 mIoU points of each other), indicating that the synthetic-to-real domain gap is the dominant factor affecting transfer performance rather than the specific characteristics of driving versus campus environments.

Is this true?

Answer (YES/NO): NO